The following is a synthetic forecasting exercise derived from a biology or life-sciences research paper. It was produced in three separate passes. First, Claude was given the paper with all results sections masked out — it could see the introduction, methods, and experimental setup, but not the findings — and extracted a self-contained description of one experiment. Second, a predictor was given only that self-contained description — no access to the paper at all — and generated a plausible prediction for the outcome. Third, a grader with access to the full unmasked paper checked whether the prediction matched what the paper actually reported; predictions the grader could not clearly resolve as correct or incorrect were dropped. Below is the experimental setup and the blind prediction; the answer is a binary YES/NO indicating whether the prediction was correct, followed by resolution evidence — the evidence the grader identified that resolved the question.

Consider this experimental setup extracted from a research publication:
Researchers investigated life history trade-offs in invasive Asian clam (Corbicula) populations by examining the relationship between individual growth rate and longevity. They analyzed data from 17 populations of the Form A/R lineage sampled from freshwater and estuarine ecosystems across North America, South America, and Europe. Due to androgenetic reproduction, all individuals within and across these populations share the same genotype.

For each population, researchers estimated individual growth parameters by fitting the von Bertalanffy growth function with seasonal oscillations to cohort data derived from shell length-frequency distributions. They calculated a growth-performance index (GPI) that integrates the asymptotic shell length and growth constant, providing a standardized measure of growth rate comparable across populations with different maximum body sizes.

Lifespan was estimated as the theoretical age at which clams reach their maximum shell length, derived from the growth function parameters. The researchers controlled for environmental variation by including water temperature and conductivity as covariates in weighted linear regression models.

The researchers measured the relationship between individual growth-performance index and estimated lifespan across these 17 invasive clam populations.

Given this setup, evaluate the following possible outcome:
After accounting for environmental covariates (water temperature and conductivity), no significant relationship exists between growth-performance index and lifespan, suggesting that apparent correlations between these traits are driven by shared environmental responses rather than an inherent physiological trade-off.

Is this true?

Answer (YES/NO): NO